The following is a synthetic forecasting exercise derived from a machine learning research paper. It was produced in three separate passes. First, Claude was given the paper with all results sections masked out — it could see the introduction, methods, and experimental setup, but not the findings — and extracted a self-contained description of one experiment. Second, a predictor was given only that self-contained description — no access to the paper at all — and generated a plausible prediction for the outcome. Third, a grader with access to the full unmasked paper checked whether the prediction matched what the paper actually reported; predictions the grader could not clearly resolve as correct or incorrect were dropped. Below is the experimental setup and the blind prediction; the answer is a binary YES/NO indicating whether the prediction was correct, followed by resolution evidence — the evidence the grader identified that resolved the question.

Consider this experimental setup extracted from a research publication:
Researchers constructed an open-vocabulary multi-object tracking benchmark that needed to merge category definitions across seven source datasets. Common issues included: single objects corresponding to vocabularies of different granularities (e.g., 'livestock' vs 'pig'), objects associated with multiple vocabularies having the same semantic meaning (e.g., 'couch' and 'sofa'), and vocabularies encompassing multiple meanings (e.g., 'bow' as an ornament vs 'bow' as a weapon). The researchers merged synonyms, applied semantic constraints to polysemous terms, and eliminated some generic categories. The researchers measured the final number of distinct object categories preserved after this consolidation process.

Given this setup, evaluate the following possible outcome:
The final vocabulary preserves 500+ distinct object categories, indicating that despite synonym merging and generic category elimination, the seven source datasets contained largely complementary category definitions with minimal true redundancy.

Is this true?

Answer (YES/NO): YES